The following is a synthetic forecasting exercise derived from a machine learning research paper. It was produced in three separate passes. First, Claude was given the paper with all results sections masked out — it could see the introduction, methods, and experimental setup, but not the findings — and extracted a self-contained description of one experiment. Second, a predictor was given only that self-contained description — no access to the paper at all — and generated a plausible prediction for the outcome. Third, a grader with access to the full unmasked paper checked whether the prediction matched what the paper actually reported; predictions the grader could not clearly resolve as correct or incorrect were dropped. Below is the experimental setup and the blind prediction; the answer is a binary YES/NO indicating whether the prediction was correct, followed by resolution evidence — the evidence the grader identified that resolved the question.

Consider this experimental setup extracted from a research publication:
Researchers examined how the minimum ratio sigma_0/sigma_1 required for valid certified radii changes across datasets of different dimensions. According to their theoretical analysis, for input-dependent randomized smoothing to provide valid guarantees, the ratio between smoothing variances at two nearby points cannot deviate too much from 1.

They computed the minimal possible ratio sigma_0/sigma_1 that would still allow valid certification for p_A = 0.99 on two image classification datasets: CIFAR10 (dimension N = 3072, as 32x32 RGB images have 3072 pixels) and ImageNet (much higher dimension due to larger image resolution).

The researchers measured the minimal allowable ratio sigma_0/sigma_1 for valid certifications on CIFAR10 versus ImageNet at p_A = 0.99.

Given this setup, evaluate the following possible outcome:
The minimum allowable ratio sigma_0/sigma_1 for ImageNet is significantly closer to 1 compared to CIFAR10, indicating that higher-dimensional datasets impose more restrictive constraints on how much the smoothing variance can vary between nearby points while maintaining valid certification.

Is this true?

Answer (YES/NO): YES